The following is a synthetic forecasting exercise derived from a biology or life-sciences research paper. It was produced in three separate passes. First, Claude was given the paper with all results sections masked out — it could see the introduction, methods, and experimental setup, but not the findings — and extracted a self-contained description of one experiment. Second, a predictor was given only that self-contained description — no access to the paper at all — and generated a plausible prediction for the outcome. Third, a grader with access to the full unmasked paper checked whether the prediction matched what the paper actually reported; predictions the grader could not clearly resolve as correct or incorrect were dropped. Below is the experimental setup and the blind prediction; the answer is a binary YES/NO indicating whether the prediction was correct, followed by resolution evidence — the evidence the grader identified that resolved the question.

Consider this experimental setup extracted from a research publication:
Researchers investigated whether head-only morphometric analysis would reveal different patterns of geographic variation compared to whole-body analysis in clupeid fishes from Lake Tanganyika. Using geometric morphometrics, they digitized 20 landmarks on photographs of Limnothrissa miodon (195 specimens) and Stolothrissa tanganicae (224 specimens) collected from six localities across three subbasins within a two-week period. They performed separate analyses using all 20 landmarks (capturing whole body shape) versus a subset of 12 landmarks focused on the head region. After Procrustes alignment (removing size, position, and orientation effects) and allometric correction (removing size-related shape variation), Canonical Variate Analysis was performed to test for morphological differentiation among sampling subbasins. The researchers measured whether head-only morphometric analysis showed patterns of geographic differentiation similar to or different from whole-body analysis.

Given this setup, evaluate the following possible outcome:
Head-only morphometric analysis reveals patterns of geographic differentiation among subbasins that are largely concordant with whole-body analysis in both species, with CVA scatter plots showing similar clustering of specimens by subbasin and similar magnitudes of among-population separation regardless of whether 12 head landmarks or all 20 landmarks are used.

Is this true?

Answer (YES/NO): NO